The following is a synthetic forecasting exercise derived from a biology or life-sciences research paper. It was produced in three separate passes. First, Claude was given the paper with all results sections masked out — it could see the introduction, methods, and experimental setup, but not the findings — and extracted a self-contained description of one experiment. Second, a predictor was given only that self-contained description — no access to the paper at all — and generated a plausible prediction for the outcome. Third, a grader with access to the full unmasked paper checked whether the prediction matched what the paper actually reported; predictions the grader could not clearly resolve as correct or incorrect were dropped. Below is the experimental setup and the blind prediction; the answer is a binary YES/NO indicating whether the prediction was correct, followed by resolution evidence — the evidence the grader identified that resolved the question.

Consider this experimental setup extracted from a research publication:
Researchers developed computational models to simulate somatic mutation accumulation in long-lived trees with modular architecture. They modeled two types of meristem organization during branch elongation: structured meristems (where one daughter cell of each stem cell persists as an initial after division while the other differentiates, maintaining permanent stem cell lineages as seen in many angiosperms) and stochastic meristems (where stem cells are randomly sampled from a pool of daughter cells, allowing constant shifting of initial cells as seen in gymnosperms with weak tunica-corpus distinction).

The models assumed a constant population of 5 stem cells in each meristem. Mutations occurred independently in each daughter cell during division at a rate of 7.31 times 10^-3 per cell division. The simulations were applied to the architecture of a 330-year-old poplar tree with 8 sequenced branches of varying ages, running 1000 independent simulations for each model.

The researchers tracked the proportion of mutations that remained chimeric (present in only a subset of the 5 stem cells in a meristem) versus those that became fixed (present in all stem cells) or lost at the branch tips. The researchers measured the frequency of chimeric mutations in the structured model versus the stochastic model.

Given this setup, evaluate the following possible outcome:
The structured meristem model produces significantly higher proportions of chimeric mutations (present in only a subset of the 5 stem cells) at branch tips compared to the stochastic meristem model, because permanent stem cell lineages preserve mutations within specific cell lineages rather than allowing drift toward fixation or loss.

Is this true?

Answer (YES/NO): YES